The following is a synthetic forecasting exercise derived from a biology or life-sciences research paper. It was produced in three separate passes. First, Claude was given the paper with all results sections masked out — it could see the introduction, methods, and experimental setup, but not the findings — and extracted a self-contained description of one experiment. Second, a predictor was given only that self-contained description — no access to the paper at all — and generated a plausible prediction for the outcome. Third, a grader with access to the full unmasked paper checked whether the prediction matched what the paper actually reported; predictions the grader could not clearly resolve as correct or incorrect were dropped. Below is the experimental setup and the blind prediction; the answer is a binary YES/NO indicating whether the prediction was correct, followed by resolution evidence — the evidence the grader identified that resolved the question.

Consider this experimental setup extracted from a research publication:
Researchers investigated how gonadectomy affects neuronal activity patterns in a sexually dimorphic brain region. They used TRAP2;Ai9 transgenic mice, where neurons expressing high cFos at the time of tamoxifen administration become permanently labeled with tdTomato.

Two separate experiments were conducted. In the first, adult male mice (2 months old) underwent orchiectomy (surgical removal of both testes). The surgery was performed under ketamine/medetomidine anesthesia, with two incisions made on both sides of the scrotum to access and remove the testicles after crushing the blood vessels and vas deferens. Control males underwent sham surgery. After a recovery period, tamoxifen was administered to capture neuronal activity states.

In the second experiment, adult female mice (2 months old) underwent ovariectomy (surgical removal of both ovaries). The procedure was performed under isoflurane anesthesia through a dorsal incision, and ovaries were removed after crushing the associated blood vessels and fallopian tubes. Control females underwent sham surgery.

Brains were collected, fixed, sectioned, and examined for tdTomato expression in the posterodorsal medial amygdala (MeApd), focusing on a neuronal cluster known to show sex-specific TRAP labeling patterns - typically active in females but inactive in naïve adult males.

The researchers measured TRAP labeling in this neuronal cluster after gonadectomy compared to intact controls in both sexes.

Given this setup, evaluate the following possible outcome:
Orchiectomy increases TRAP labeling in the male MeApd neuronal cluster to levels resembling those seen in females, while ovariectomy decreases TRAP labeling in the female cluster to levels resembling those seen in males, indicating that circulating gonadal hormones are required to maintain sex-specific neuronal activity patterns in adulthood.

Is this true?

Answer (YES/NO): NO